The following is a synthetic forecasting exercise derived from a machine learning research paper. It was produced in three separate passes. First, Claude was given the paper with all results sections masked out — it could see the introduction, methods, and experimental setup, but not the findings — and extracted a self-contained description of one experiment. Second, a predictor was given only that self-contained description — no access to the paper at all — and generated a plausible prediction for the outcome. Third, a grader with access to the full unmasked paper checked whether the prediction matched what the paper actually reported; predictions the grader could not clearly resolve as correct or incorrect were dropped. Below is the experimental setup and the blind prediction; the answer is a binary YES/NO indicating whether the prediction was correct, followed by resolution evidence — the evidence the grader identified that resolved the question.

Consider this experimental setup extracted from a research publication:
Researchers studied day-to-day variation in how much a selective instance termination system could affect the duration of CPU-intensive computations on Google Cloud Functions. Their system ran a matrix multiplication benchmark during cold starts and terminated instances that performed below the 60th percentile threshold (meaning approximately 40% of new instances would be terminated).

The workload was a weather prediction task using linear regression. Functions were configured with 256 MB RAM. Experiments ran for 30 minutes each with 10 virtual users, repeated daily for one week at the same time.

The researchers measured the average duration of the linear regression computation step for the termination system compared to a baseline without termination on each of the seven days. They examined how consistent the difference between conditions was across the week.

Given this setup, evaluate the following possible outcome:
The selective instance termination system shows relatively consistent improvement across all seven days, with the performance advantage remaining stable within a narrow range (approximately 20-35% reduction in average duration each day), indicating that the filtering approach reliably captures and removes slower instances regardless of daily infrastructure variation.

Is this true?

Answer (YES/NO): NO